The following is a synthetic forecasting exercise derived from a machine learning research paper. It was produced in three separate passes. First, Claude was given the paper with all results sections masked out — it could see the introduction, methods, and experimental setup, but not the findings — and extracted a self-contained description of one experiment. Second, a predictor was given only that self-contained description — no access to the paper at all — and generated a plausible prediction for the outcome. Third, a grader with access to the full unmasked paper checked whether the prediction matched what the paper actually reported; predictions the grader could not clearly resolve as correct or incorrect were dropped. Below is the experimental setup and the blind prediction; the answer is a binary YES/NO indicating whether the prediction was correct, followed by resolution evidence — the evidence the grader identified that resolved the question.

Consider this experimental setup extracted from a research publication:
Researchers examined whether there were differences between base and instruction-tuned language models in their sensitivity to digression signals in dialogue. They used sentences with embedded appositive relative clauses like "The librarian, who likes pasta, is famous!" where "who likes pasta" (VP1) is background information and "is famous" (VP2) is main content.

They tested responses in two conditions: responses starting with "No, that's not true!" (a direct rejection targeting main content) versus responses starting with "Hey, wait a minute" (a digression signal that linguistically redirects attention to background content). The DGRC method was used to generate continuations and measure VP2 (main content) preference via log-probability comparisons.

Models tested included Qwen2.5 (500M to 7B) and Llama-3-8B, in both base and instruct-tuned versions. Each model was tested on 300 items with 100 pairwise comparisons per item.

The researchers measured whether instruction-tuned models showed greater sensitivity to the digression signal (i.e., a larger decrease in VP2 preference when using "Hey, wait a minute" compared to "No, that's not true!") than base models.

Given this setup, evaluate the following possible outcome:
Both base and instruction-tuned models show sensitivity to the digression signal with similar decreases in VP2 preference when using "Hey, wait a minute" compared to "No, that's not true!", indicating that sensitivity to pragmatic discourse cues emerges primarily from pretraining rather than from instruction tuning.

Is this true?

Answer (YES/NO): YES